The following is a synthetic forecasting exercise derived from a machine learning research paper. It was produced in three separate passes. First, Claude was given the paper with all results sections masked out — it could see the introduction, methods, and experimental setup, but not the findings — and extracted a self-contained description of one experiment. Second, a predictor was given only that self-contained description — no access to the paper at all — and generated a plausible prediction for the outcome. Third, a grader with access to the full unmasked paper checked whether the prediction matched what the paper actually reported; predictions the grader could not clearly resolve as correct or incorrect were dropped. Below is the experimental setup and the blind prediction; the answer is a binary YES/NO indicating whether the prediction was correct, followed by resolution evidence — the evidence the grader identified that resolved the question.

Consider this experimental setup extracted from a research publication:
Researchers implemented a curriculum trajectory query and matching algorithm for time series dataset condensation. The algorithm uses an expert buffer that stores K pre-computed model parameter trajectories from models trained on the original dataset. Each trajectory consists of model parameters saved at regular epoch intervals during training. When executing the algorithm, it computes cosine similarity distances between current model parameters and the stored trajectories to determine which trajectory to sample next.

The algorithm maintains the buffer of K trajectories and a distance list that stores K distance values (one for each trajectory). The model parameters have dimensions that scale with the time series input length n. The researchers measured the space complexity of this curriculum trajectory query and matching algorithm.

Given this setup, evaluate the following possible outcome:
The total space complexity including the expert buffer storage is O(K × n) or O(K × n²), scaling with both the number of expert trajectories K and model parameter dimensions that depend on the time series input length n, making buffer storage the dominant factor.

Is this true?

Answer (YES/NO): NO